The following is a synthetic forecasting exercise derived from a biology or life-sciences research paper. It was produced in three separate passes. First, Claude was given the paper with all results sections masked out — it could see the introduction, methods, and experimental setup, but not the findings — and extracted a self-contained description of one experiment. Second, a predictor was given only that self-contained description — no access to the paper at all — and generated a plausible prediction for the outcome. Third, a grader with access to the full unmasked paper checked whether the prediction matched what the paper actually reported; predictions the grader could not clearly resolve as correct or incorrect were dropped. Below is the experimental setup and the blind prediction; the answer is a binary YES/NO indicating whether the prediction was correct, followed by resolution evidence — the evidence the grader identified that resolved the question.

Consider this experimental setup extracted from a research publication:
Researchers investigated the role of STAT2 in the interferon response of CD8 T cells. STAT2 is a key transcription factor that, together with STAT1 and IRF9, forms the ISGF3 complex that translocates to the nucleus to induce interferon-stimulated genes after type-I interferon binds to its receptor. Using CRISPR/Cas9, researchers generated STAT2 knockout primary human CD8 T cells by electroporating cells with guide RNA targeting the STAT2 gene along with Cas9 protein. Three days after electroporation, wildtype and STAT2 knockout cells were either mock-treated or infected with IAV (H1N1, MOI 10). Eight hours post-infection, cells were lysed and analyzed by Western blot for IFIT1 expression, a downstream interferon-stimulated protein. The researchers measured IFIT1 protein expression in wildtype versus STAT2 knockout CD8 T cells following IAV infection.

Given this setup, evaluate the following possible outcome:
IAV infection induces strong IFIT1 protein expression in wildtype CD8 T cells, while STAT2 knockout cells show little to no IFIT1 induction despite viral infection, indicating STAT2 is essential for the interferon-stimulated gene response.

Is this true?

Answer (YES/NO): YES